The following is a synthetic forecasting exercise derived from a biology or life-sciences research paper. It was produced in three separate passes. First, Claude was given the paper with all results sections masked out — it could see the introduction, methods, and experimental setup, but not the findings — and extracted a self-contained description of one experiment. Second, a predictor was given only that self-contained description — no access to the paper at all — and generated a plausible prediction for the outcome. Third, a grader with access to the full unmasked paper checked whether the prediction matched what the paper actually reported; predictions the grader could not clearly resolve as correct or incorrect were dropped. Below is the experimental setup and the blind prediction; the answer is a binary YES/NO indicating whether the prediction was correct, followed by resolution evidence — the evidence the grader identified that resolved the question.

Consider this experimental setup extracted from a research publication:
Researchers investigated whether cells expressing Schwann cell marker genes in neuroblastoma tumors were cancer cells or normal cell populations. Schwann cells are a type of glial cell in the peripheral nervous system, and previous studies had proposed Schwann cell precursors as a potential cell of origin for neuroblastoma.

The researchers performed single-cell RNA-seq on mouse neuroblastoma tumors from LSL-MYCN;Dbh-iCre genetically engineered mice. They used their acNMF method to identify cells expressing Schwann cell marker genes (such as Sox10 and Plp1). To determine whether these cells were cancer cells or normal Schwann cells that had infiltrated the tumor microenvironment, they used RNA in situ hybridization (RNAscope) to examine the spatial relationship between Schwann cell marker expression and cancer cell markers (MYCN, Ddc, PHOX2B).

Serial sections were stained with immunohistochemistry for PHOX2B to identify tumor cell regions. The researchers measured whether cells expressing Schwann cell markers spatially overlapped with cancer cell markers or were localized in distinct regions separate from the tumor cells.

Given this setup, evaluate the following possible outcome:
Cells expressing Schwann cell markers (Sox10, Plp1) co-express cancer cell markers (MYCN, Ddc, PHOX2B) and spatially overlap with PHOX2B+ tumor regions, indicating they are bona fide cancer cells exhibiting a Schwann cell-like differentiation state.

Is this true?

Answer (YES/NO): NO